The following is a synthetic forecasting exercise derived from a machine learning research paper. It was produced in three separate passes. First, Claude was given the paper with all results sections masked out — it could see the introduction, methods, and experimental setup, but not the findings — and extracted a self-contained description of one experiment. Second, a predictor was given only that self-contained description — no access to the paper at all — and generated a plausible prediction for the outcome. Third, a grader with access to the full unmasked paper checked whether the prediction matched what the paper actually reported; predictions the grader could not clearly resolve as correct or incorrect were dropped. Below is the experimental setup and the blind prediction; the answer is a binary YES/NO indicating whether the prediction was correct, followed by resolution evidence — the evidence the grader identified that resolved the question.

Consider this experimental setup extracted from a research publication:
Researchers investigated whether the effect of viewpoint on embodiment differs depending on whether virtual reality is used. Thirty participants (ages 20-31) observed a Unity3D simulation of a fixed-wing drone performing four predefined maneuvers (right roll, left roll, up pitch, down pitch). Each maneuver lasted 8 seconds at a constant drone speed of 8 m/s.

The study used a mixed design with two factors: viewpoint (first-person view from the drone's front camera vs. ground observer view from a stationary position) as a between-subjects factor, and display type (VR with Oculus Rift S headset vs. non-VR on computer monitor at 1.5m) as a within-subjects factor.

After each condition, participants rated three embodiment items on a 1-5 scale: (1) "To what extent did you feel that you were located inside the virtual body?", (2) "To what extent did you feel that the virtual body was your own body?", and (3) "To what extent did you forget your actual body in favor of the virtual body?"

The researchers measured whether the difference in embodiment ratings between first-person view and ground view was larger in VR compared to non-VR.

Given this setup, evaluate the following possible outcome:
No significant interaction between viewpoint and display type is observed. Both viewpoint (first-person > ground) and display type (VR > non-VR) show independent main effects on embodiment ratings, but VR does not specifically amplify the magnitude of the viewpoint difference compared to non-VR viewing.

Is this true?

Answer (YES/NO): NO